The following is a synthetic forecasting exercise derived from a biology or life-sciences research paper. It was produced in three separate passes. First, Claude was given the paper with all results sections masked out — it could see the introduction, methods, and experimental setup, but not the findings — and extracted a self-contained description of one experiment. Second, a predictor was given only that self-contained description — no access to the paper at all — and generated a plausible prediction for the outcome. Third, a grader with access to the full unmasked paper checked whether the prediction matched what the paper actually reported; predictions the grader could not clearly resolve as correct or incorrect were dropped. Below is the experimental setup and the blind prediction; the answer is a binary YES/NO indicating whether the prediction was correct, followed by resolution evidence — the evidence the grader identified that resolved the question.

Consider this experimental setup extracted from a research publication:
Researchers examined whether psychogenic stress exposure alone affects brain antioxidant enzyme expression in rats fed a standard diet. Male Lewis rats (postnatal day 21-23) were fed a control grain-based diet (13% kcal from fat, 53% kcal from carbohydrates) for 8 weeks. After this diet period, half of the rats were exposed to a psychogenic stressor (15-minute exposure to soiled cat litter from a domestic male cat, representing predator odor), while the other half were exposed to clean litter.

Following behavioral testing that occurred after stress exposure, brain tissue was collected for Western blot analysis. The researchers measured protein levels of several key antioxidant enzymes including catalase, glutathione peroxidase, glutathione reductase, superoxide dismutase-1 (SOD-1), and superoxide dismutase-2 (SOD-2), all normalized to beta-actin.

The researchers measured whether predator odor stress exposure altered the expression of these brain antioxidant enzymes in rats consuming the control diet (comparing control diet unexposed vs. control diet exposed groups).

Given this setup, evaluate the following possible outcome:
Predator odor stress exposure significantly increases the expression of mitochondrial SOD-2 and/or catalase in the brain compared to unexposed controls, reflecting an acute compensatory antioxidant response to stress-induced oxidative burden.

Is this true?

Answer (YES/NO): NO